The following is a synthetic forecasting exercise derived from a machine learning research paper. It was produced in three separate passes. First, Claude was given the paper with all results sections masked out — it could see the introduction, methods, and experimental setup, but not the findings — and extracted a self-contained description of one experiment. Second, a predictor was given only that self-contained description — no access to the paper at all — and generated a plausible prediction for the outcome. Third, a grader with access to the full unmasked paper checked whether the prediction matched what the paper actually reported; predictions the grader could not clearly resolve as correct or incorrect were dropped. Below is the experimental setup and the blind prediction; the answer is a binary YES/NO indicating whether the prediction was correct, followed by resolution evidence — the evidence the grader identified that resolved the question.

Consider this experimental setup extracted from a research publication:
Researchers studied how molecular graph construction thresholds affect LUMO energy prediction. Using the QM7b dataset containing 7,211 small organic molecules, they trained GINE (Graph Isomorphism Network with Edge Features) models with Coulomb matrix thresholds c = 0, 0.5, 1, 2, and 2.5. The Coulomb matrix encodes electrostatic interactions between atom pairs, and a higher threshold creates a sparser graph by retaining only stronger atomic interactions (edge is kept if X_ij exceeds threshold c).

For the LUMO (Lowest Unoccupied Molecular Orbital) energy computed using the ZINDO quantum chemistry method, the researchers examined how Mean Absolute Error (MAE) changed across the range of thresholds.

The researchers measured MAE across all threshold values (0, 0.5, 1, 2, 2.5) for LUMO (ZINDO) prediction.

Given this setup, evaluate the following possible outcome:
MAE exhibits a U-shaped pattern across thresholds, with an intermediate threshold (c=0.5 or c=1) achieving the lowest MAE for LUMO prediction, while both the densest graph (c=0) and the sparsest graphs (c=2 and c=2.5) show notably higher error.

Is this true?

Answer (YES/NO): NO